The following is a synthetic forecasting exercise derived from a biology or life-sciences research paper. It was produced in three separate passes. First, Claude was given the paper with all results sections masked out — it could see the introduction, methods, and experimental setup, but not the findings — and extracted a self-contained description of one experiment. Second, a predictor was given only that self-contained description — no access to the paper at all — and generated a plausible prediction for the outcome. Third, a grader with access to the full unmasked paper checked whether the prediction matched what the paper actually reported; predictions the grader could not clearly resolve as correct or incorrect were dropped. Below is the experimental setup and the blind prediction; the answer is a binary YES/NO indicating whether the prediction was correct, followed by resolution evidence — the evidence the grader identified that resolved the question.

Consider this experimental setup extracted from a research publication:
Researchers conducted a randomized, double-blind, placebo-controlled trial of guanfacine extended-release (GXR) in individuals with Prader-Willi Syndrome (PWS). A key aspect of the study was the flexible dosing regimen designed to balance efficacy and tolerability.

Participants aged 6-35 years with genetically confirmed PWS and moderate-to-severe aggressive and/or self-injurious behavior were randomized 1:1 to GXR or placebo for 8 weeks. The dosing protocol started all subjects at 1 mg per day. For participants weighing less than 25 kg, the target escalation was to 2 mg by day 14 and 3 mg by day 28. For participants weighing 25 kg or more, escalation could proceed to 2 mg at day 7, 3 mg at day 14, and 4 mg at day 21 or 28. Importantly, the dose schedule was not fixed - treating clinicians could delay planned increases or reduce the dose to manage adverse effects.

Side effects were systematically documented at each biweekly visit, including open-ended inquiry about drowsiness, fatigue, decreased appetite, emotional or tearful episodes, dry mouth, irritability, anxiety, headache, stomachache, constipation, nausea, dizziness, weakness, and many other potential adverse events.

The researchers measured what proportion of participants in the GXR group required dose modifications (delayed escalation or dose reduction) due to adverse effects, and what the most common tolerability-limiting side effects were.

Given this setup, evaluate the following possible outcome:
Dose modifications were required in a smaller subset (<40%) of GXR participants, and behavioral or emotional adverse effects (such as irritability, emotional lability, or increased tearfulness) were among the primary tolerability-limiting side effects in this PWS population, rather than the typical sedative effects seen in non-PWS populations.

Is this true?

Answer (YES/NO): NO